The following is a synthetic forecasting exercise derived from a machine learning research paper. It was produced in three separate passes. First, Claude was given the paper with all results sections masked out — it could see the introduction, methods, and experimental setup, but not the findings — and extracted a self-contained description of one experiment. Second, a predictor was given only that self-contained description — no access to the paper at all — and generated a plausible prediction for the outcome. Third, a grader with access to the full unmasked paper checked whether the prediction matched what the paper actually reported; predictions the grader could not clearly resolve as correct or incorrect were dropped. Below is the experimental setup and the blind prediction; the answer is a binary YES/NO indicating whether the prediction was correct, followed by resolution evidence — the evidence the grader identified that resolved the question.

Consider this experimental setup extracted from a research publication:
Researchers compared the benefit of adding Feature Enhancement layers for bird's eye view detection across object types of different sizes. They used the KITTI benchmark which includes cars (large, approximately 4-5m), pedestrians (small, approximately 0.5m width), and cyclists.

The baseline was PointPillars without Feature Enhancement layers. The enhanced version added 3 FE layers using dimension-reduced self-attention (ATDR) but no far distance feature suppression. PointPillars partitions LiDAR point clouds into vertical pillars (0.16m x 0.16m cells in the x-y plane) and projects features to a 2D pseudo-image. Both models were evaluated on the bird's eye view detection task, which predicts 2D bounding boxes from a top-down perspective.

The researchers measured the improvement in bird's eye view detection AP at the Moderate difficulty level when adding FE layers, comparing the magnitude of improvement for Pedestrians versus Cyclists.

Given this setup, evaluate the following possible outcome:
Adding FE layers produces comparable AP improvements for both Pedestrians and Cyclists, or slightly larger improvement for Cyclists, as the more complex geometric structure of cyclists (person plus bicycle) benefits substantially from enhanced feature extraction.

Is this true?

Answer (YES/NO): YES